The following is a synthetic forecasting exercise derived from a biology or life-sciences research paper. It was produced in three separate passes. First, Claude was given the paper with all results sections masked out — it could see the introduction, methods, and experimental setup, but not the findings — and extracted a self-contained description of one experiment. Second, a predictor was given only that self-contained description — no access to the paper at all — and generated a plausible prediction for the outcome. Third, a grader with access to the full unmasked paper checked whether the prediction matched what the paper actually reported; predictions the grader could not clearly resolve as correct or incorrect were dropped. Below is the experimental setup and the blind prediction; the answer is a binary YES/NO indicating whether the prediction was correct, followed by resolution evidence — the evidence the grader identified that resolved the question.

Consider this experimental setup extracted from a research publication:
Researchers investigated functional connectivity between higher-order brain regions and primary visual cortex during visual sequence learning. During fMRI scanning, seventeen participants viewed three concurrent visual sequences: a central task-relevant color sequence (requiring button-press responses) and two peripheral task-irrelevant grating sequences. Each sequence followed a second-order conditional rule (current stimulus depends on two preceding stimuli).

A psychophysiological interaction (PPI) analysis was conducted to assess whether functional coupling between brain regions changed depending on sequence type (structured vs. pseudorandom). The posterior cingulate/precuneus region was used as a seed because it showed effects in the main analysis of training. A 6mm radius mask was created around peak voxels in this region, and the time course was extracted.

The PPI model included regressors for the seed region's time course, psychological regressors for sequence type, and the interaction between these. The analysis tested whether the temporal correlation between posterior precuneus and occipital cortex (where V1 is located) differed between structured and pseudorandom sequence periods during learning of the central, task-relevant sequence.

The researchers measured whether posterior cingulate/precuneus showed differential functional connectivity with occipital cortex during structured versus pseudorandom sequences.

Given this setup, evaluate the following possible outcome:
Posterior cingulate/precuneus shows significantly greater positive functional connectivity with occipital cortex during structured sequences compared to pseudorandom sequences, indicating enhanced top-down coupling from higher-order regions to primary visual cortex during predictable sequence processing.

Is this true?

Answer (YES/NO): YES